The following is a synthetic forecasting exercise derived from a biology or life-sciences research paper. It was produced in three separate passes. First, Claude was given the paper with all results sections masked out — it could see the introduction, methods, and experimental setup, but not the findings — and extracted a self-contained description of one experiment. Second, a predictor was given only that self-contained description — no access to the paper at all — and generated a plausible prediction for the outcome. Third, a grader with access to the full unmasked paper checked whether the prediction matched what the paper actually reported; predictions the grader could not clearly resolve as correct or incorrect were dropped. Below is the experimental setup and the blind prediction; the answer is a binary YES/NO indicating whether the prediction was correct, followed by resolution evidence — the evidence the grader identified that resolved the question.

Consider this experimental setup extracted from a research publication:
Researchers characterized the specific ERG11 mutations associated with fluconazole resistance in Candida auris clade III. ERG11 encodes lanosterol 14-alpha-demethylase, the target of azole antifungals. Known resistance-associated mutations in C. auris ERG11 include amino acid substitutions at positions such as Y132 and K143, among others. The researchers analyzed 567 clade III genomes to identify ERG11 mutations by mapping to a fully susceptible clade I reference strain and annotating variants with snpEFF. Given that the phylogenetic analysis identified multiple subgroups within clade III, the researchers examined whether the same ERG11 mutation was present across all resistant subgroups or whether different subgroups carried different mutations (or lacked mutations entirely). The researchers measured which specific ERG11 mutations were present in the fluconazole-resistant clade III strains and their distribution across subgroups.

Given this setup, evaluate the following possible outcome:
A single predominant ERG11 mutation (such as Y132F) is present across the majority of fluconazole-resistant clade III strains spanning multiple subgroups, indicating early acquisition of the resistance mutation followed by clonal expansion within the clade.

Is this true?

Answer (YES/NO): NO